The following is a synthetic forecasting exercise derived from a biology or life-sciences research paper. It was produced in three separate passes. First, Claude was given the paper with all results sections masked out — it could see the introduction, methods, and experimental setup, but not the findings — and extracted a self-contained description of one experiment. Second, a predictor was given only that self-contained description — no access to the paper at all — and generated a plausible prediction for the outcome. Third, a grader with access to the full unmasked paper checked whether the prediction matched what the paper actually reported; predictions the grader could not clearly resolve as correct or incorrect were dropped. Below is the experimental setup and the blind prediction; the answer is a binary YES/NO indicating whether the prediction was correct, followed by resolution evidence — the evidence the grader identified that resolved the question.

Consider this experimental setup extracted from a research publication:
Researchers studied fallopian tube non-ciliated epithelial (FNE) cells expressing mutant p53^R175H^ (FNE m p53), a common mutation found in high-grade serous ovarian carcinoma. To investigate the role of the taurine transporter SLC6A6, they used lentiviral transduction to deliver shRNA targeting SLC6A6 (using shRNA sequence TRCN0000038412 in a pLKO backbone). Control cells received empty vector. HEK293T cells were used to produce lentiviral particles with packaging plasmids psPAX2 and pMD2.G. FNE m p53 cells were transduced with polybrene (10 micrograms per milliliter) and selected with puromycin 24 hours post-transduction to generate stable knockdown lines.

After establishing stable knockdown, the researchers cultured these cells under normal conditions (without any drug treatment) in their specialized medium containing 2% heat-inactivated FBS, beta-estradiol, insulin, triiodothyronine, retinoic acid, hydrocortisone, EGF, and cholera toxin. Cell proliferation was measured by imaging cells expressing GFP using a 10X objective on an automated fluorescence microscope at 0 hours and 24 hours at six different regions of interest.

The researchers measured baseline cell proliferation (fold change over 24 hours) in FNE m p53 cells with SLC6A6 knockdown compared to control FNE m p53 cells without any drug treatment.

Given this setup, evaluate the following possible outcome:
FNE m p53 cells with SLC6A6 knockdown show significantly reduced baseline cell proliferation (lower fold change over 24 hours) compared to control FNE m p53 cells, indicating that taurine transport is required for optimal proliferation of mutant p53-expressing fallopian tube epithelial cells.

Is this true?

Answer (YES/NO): NO